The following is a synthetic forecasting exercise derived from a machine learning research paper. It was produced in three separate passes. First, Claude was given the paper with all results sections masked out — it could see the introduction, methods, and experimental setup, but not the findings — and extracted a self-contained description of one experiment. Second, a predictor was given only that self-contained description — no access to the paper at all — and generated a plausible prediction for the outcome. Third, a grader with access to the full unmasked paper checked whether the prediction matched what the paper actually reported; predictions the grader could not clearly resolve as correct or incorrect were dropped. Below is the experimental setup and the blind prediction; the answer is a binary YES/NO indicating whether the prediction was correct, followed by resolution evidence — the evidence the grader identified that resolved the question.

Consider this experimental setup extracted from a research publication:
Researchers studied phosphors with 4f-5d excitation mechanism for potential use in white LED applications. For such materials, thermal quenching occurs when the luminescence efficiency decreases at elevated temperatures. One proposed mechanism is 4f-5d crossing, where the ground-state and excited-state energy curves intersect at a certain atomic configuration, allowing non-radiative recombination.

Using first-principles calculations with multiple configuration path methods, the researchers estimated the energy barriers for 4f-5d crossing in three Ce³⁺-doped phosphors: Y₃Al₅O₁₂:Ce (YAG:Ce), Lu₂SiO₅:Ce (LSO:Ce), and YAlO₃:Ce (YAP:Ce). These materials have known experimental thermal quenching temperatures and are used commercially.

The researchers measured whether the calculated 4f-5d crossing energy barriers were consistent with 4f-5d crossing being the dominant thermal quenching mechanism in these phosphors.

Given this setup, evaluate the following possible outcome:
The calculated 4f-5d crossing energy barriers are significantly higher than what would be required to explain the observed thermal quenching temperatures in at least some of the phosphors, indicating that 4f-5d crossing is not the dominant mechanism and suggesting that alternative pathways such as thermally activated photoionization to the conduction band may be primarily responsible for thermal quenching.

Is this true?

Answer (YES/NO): YES